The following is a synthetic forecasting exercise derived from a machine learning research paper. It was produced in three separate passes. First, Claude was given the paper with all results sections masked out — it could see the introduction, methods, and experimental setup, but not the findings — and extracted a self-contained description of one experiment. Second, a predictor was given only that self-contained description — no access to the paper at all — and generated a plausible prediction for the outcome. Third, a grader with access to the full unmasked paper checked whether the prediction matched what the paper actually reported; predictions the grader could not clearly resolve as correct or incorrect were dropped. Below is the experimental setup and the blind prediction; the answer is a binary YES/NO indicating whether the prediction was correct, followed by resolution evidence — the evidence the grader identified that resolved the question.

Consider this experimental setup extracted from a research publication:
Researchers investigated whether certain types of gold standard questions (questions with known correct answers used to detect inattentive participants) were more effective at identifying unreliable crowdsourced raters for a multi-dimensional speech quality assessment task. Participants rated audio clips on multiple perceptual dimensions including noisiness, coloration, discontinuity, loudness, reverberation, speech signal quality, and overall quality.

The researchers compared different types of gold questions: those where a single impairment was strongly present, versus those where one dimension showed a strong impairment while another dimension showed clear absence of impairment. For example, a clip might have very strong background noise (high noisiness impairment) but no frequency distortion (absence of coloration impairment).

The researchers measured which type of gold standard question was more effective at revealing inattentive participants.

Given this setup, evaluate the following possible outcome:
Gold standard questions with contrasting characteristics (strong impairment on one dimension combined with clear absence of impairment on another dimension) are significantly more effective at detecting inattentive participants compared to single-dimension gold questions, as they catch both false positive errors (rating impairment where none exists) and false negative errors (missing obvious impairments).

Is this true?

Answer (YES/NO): YES